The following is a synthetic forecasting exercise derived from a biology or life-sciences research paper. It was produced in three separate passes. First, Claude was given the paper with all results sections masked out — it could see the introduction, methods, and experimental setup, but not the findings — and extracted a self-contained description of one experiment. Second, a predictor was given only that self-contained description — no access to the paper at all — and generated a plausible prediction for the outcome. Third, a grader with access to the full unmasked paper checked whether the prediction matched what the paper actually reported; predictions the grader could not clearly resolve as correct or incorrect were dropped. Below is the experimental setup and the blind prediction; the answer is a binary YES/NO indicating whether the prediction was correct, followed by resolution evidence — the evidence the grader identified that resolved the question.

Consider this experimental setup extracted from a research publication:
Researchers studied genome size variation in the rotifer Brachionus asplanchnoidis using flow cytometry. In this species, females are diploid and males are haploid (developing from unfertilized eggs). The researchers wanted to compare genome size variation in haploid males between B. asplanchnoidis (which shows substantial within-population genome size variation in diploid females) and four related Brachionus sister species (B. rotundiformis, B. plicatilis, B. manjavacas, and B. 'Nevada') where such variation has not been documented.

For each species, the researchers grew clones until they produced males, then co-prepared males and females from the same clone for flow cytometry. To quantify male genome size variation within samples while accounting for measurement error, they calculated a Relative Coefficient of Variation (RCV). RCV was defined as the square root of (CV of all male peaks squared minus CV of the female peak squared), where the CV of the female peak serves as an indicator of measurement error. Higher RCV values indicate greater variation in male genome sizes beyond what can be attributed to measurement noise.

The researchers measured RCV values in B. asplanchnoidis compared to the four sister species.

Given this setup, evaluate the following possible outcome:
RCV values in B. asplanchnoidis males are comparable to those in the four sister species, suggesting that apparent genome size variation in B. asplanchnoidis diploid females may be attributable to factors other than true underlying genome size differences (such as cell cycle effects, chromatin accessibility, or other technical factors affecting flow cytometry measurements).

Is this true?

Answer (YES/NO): NO